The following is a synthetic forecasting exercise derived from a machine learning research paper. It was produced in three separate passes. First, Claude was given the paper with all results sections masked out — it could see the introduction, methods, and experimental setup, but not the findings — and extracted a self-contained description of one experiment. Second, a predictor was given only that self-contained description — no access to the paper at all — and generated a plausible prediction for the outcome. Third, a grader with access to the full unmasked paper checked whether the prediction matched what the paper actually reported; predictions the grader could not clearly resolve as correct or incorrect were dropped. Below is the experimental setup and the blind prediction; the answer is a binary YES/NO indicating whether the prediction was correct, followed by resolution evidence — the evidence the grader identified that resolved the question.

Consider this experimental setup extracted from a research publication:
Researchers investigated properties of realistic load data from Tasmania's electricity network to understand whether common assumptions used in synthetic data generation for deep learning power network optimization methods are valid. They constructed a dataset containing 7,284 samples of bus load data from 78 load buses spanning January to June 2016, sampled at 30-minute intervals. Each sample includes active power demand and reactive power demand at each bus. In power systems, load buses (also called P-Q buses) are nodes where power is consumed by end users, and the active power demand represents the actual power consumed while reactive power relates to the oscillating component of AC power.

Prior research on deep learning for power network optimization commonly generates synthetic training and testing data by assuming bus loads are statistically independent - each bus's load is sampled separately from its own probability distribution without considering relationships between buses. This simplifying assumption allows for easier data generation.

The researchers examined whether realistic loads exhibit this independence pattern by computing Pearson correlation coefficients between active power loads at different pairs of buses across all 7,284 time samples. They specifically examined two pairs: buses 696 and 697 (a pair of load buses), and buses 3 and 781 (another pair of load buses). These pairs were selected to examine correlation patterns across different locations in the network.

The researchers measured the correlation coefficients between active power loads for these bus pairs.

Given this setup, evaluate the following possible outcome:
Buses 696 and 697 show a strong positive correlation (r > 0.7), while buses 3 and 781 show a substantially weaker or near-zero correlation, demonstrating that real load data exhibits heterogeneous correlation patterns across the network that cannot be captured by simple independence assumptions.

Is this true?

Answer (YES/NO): YES